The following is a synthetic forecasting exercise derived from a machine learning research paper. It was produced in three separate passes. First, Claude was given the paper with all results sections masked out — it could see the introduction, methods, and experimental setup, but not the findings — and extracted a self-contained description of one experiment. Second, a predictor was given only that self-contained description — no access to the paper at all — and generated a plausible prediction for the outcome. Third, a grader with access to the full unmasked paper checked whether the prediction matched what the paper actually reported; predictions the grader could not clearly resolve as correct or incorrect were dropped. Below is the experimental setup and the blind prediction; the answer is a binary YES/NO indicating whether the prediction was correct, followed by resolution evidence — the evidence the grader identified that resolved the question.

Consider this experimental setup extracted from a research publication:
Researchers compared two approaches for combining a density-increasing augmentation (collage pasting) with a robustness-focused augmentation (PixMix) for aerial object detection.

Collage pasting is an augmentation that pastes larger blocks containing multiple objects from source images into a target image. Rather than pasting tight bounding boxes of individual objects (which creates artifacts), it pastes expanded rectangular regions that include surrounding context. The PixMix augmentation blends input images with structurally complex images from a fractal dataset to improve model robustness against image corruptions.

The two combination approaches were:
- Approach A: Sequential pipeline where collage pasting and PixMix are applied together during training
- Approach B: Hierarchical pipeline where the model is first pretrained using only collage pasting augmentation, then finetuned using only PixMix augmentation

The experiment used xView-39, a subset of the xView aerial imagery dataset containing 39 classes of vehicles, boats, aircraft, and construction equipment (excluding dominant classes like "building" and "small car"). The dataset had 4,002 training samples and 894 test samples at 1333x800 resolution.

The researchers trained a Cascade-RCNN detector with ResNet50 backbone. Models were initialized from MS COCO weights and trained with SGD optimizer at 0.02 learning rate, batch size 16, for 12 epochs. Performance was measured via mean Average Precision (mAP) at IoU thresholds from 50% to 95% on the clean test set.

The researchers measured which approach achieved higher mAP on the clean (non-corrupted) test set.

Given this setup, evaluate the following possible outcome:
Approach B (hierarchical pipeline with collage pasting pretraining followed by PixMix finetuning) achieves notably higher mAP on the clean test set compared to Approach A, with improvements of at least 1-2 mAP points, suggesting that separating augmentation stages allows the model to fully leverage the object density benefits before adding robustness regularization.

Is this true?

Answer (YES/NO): YES